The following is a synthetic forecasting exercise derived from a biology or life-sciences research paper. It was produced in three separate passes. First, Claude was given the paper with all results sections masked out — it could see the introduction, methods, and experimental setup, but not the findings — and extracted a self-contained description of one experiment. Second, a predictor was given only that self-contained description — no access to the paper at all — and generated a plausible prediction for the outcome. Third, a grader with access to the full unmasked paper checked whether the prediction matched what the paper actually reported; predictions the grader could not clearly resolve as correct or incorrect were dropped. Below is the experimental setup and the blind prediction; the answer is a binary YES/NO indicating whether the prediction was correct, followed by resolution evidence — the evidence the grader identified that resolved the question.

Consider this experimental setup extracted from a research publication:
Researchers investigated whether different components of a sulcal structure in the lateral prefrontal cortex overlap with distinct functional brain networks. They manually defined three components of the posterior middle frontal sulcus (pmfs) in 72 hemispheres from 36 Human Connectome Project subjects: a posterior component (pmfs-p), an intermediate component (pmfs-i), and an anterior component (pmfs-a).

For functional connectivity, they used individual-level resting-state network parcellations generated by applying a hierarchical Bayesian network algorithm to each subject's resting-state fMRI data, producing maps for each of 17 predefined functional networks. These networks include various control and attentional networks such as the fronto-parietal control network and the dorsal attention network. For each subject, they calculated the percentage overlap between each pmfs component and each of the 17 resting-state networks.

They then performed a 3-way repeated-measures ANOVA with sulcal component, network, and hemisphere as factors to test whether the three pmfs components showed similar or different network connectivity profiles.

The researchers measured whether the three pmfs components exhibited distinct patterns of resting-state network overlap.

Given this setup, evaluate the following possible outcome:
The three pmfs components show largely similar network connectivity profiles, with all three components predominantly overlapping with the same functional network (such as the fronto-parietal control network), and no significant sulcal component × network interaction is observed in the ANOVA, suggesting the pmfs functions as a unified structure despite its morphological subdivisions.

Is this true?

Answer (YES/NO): NO